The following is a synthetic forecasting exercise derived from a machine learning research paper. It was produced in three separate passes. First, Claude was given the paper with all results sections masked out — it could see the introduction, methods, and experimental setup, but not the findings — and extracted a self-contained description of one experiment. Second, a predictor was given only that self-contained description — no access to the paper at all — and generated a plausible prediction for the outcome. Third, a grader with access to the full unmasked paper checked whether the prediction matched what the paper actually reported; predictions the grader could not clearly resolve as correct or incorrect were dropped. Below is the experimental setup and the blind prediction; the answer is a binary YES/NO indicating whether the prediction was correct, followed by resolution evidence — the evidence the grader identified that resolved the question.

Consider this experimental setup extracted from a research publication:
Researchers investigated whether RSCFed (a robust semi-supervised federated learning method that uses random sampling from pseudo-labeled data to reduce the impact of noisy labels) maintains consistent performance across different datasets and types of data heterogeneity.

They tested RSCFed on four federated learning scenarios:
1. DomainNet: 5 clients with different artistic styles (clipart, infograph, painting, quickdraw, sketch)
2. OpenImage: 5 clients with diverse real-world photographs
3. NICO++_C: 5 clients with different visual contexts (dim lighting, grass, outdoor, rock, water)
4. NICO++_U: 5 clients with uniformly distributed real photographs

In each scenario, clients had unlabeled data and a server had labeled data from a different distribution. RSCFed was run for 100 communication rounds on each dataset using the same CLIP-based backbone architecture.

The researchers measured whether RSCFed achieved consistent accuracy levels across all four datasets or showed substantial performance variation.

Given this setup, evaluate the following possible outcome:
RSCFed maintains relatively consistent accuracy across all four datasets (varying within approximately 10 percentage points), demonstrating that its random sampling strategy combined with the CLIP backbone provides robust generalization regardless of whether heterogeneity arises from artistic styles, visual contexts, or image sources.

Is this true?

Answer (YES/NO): NO